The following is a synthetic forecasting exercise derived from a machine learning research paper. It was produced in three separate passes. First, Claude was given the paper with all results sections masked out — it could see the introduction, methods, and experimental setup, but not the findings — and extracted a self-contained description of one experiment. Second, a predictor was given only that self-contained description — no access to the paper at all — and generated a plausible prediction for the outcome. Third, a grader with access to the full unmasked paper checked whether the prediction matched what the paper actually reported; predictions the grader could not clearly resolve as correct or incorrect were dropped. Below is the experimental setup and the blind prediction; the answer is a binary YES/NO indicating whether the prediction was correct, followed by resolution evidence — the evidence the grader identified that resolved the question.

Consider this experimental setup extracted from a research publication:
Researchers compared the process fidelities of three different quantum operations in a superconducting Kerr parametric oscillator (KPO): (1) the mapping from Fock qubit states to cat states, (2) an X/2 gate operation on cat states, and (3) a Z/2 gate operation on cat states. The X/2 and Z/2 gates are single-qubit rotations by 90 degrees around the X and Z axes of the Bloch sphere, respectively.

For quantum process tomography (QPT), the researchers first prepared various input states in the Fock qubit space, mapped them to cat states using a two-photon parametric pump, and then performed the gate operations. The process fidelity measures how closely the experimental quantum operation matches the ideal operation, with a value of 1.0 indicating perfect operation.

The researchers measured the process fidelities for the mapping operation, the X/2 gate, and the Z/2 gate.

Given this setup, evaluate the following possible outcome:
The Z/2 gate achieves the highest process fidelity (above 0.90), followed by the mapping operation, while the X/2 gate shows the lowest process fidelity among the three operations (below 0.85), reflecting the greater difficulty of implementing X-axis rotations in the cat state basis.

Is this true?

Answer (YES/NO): NO